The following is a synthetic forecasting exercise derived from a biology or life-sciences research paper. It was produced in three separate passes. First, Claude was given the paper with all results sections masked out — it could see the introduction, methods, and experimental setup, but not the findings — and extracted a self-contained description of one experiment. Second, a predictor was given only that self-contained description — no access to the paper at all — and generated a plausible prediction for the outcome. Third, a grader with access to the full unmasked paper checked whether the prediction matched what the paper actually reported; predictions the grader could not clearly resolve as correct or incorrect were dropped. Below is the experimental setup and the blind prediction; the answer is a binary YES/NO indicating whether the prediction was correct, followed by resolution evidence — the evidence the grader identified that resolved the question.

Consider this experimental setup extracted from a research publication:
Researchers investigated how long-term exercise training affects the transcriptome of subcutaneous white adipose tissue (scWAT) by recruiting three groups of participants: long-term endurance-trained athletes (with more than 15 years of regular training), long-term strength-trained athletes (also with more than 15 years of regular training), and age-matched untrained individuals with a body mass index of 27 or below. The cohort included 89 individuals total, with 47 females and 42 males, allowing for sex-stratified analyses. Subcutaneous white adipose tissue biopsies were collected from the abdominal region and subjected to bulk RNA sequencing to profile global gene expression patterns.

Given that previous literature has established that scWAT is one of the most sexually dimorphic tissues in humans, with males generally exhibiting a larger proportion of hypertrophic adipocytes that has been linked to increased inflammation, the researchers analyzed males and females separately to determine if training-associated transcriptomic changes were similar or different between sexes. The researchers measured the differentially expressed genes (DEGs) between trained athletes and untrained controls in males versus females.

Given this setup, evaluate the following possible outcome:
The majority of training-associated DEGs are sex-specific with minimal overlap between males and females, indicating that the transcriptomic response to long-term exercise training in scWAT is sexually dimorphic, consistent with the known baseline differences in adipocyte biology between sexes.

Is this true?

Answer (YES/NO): NO